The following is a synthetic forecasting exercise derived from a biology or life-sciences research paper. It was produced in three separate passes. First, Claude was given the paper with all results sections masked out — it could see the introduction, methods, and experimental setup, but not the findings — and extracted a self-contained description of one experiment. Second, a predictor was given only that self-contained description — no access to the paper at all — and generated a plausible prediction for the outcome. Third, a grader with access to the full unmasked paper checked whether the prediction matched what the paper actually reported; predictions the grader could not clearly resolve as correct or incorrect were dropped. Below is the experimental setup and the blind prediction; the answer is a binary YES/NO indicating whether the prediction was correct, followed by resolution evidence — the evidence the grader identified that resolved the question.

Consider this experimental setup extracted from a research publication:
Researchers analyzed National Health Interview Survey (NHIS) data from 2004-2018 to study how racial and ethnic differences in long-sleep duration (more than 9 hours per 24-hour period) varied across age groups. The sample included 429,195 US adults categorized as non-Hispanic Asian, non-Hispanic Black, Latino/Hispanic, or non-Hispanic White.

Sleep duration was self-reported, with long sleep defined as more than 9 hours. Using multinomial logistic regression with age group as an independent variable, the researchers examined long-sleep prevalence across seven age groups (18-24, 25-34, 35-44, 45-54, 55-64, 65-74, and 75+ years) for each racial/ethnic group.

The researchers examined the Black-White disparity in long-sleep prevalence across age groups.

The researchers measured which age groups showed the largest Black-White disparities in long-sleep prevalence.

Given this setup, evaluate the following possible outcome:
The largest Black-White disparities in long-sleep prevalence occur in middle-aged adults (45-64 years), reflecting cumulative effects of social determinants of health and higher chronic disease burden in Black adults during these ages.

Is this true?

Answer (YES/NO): NO